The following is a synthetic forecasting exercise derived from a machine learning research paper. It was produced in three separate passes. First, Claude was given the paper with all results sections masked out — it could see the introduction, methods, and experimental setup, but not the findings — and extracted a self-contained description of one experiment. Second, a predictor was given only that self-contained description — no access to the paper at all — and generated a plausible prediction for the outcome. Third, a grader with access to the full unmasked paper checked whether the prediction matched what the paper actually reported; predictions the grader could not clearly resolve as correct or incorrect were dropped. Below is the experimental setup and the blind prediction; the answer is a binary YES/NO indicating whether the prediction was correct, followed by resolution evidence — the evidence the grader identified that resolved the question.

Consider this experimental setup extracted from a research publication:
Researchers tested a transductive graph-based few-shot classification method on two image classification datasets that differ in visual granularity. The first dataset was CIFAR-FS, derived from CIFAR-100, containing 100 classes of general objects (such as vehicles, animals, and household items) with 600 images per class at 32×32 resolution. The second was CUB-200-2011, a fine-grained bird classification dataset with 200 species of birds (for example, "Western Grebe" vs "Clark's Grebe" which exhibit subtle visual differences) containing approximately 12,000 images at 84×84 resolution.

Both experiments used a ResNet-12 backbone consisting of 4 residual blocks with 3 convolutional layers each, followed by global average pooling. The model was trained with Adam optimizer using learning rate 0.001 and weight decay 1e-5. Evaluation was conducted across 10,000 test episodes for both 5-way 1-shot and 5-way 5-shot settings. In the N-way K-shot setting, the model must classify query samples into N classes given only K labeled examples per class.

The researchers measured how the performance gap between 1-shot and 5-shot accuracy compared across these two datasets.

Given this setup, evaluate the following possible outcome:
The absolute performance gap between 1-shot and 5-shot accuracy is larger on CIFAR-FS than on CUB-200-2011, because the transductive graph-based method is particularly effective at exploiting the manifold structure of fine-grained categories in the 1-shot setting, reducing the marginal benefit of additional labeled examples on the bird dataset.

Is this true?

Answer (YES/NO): NO